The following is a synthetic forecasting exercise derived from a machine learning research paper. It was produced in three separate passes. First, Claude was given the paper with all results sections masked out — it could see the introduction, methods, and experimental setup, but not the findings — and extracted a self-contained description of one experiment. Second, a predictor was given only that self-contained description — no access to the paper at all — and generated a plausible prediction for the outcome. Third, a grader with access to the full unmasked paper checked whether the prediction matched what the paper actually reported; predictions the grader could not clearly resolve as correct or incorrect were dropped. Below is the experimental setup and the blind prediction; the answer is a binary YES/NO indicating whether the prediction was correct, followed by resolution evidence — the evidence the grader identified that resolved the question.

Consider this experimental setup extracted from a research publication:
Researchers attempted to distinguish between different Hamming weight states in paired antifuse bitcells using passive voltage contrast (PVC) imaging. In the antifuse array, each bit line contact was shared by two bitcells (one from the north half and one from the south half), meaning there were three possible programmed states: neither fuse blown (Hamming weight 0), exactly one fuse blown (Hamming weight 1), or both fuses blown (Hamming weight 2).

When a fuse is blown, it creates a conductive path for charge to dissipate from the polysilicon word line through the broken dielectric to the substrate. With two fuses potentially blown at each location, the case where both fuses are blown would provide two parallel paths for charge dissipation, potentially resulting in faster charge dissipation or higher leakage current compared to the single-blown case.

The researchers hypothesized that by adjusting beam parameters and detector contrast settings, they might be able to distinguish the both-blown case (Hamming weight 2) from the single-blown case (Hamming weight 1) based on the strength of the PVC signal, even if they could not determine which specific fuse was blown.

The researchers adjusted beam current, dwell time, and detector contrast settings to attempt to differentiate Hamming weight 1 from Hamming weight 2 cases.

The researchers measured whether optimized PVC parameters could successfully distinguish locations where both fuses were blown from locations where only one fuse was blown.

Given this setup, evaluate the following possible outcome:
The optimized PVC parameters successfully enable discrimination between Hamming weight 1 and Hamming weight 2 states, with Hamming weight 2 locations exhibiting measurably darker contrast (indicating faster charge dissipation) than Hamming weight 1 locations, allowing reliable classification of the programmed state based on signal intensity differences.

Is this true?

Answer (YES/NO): NO